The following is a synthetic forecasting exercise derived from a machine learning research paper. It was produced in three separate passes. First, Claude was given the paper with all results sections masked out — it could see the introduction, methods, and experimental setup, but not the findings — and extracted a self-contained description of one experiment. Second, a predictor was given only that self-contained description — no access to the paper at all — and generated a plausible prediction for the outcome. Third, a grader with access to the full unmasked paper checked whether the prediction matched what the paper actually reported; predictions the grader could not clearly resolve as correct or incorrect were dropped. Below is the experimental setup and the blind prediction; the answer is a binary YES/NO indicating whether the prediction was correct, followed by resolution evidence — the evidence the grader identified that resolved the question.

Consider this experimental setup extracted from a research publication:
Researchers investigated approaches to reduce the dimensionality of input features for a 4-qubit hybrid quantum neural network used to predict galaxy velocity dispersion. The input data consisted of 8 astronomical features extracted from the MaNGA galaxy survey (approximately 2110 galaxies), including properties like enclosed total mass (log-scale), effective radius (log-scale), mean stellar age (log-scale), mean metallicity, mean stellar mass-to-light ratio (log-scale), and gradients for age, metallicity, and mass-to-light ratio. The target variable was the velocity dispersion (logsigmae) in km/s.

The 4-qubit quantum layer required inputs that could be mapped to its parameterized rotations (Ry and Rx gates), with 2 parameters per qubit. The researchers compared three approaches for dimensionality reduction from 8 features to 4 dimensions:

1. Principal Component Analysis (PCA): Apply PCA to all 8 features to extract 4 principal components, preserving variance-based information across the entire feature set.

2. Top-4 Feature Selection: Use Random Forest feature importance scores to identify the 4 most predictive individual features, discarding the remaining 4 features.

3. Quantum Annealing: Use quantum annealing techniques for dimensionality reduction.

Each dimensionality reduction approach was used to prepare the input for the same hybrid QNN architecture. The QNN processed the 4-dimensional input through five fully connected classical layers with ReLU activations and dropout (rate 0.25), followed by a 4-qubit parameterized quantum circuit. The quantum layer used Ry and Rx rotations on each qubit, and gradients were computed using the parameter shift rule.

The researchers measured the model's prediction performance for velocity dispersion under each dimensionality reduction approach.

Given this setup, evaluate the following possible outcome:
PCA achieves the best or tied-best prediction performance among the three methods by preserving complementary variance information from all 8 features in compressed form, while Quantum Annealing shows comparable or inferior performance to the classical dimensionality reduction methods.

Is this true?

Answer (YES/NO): YES